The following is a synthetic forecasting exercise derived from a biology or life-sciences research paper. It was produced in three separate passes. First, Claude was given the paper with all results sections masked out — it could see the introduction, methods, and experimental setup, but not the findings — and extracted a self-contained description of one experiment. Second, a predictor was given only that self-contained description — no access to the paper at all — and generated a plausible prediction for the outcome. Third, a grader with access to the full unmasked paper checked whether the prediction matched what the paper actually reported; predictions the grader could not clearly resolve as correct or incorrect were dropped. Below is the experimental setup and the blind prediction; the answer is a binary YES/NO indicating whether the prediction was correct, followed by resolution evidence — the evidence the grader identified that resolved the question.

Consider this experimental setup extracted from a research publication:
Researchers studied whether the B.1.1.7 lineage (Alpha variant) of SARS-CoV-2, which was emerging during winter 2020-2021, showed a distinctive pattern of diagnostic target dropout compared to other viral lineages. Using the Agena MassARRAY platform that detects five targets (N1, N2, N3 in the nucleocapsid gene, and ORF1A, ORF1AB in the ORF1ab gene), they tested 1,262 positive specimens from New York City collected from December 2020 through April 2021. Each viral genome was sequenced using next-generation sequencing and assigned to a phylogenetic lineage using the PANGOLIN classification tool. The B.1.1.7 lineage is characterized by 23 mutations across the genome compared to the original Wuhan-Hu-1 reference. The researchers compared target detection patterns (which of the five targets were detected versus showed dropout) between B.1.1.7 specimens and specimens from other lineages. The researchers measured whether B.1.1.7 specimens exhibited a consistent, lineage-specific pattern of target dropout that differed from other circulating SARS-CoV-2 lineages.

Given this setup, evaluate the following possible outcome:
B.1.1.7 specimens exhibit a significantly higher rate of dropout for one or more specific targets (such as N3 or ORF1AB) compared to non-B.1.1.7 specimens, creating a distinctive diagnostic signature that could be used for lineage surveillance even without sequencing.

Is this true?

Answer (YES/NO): YES